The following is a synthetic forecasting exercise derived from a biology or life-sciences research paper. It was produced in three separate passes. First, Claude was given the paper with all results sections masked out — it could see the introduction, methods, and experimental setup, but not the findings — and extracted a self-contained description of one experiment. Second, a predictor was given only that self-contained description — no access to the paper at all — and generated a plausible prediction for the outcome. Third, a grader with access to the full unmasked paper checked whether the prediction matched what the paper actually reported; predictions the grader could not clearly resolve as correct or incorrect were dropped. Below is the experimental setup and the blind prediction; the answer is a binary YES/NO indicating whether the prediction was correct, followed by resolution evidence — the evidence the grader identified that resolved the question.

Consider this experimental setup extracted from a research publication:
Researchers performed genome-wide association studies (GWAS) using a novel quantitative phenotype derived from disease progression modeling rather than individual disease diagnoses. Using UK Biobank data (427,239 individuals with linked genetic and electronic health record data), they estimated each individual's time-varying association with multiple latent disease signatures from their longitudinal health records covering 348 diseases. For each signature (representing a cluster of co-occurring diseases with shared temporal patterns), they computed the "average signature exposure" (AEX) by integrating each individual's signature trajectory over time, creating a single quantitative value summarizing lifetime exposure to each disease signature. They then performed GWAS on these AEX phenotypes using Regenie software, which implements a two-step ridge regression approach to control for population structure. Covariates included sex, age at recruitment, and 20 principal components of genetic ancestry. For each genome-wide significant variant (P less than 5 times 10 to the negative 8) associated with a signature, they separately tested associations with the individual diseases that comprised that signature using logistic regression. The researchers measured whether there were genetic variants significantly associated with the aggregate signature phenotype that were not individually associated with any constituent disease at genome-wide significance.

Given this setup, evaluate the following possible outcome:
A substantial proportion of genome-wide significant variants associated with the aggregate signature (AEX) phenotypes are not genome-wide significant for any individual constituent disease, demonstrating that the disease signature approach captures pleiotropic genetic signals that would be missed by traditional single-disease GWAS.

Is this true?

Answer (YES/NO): YES